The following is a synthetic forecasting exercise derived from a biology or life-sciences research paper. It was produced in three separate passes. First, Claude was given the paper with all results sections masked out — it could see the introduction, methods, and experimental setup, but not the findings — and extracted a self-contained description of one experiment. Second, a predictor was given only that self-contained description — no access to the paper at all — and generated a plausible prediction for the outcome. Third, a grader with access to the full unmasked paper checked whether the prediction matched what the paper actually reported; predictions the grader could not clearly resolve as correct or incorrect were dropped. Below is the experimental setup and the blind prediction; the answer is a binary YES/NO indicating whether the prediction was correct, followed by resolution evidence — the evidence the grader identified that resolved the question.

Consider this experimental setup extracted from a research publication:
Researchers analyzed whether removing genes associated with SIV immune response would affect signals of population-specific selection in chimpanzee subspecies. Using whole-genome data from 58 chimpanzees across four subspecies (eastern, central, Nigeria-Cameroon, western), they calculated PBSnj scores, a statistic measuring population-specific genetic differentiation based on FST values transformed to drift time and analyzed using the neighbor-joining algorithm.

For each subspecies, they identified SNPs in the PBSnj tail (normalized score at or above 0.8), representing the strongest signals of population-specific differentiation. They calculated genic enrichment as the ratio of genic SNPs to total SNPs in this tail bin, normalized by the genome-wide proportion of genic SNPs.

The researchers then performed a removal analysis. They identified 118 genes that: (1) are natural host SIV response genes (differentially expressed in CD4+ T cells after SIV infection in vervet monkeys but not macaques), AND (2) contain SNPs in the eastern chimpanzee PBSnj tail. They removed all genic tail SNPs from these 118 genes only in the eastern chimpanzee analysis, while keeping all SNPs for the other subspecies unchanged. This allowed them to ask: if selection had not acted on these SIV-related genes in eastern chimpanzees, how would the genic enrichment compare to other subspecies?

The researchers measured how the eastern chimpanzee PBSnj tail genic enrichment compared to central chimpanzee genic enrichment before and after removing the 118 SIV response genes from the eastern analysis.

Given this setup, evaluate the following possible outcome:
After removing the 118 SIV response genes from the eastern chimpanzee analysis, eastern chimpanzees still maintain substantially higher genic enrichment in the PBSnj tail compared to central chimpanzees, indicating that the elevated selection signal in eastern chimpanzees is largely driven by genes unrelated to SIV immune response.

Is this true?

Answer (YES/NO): NO